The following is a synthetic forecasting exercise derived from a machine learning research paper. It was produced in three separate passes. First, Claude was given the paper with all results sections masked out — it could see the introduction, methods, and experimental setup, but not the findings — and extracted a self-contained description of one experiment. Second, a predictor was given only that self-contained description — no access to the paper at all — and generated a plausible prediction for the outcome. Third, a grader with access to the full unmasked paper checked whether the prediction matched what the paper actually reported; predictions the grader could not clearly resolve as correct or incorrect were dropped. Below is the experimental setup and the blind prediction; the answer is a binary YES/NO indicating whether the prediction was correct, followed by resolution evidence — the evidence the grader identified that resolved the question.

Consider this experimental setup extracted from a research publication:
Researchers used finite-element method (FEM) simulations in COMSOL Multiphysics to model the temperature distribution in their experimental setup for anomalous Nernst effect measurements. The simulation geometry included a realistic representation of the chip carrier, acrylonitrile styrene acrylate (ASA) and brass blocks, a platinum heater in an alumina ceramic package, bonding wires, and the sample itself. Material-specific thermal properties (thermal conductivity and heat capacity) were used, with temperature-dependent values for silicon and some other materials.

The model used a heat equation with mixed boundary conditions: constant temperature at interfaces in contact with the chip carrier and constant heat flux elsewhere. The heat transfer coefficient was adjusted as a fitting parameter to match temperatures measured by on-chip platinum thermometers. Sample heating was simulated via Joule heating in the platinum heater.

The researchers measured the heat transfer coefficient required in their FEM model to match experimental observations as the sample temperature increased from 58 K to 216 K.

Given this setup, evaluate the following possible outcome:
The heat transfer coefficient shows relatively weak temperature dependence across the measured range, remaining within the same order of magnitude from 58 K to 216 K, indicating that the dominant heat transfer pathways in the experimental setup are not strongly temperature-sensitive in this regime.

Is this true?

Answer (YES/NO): NO